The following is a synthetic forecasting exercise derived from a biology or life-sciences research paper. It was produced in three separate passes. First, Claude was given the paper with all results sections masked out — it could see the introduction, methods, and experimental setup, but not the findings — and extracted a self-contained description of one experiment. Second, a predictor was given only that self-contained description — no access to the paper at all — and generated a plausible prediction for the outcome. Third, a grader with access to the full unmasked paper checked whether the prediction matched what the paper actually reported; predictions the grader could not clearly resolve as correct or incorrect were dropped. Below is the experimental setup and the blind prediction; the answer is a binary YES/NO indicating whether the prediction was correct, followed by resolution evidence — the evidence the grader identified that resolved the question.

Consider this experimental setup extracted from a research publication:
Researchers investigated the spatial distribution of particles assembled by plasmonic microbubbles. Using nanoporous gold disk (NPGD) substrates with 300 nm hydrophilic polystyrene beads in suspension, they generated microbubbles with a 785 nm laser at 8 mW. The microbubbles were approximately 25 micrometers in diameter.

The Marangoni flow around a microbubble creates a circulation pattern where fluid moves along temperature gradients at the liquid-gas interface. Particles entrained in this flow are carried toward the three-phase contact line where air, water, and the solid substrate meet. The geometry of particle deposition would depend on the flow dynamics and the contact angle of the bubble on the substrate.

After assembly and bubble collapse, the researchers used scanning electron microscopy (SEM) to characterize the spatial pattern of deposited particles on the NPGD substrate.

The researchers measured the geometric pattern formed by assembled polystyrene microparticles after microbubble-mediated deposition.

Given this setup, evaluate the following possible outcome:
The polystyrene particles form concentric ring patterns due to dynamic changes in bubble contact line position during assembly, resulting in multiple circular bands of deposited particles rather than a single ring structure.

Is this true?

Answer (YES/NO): NO